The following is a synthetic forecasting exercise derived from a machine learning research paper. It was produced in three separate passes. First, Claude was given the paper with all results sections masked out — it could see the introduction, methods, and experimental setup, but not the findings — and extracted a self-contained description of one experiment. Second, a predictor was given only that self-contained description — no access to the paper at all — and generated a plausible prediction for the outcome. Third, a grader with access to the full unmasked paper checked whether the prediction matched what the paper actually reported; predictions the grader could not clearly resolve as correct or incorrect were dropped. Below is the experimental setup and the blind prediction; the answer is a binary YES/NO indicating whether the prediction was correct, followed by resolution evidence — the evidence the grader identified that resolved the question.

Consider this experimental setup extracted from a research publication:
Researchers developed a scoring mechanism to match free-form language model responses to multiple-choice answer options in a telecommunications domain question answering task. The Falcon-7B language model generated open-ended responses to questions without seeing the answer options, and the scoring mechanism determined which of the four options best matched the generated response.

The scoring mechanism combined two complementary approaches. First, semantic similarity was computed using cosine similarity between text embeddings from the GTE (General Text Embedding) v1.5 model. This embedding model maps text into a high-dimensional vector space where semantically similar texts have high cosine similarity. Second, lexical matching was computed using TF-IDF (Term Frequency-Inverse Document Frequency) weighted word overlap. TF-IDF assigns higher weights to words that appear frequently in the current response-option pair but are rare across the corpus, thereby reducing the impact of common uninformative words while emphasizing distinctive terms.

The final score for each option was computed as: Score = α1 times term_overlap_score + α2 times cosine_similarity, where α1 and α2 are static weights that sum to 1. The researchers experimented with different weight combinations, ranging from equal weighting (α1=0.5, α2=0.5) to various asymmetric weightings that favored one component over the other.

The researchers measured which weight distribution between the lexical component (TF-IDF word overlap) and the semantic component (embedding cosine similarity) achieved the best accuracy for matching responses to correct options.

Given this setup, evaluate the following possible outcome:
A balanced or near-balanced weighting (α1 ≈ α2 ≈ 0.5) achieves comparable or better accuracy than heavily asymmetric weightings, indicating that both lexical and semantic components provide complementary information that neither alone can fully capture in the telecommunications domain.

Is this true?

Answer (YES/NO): NO